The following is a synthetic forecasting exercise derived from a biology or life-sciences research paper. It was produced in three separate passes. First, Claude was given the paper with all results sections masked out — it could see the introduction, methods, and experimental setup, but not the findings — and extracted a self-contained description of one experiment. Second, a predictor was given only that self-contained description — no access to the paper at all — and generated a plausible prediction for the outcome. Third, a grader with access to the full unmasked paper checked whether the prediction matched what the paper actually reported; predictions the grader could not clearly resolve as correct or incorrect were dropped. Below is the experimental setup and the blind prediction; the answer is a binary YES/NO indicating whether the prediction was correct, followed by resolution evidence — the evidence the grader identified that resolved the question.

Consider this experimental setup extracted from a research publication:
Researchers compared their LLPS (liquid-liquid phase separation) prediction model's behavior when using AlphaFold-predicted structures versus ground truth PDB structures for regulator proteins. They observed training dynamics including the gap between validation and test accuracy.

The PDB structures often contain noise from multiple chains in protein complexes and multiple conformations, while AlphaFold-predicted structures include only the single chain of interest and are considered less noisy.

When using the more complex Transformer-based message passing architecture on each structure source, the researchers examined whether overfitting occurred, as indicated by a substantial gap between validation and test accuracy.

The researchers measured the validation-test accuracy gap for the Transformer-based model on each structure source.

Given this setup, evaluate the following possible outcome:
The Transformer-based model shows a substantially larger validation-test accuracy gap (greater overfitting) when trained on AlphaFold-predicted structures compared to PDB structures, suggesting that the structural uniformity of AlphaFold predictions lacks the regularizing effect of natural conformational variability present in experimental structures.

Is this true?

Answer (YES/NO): NO